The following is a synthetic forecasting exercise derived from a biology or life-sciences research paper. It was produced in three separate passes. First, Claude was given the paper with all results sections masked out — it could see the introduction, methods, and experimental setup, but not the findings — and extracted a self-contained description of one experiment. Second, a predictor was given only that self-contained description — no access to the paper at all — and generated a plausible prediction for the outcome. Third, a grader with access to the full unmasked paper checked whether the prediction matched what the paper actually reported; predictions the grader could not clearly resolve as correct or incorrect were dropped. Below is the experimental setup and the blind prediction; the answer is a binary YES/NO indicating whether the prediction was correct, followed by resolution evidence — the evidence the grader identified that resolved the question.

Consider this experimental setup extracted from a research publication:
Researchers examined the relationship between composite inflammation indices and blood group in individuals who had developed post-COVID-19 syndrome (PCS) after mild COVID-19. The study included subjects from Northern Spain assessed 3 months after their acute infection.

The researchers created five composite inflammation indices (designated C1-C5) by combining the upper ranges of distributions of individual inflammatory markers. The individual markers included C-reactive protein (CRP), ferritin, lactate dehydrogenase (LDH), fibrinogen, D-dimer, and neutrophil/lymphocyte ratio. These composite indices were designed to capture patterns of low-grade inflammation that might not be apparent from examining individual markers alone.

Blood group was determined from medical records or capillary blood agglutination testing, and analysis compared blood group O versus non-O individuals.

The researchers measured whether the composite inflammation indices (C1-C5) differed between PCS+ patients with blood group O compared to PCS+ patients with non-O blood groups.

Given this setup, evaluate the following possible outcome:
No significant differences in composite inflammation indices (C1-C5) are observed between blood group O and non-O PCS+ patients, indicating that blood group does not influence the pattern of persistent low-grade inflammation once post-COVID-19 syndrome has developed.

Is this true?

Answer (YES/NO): NO